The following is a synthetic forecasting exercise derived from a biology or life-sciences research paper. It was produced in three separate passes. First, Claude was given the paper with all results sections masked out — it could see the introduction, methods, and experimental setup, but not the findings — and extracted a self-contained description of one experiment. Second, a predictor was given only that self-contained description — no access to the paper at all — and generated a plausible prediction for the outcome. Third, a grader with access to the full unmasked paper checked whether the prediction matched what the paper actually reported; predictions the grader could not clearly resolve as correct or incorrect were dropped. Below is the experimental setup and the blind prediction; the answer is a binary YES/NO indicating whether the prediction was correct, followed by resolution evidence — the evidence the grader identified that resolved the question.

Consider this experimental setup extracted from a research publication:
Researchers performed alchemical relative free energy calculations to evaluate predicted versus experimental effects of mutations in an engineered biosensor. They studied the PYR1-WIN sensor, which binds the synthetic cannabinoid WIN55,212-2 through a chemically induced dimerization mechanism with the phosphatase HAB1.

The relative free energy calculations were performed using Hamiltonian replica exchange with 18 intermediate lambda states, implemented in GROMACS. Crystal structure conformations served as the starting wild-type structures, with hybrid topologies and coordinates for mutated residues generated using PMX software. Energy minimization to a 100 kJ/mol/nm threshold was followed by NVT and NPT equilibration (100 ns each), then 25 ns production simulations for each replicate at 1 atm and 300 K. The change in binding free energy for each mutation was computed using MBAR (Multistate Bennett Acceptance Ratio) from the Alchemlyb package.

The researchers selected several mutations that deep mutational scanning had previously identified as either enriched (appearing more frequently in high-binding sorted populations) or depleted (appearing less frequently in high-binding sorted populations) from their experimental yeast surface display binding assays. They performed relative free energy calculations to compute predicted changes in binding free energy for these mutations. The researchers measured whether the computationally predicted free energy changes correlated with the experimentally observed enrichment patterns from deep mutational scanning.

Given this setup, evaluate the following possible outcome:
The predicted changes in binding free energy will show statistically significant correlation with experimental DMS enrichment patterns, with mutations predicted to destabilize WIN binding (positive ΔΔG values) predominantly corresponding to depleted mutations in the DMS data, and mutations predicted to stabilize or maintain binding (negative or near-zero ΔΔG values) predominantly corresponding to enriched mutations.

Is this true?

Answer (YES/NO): NO